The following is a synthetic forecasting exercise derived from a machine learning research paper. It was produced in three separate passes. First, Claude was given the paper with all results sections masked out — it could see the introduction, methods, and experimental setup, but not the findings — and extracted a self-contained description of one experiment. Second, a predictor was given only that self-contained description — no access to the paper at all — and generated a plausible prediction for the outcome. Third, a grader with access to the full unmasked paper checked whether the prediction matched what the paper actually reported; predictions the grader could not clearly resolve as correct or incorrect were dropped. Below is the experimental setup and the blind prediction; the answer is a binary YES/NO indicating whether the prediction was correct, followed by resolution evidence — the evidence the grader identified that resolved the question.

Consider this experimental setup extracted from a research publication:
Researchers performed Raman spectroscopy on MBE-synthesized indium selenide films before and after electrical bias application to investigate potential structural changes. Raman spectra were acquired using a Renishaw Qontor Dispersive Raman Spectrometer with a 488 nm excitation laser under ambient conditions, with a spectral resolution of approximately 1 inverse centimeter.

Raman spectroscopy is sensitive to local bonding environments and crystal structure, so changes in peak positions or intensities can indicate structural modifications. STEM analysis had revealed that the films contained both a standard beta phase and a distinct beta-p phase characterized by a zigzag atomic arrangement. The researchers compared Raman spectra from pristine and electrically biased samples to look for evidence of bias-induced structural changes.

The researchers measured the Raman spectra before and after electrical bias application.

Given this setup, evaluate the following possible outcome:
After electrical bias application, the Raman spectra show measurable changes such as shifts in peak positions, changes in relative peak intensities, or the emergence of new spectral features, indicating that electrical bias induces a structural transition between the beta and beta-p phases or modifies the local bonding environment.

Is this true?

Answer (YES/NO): YES